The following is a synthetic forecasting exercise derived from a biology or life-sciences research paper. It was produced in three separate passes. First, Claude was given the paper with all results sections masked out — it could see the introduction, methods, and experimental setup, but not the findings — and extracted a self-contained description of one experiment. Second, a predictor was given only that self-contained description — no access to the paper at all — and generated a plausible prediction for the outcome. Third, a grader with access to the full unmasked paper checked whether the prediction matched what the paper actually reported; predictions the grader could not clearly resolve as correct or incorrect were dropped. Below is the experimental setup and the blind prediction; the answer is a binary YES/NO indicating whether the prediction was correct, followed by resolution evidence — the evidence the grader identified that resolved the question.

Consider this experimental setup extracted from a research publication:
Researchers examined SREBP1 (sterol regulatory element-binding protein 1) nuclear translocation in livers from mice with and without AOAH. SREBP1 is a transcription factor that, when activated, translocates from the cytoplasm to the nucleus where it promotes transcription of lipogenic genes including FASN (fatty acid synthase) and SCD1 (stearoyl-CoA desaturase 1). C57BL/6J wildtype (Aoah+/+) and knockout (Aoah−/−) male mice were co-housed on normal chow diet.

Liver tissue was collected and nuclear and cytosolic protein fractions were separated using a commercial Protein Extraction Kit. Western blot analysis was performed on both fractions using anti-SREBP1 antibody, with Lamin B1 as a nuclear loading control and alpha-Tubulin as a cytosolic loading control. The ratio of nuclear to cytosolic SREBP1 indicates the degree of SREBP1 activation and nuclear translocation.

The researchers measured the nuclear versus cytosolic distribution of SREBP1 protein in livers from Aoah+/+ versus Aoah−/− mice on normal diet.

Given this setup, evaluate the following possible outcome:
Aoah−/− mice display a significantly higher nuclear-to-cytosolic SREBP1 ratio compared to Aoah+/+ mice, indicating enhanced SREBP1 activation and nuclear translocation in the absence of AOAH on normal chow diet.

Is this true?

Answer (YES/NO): YES